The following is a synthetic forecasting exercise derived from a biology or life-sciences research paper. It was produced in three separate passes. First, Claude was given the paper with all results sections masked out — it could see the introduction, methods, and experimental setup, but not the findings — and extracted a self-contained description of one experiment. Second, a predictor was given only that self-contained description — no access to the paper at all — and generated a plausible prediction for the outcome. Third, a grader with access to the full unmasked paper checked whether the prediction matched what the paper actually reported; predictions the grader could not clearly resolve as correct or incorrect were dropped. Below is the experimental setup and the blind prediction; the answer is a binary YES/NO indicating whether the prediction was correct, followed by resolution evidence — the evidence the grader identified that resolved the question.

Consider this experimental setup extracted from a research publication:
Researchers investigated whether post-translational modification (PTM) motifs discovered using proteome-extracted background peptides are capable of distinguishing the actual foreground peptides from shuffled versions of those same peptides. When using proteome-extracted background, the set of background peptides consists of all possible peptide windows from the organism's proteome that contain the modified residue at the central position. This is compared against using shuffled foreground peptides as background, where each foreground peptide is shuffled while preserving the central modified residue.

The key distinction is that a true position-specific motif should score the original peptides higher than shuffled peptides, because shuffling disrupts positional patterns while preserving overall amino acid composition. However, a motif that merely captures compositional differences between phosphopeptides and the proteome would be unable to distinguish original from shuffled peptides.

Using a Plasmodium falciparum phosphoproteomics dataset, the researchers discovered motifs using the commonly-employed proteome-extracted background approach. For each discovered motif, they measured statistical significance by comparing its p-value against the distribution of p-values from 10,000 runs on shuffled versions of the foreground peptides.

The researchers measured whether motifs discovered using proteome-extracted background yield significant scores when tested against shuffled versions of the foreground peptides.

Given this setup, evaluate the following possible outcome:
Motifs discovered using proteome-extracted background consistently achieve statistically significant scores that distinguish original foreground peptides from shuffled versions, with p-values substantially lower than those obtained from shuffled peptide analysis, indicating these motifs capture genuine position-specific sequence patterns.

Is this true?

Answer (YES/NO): NO